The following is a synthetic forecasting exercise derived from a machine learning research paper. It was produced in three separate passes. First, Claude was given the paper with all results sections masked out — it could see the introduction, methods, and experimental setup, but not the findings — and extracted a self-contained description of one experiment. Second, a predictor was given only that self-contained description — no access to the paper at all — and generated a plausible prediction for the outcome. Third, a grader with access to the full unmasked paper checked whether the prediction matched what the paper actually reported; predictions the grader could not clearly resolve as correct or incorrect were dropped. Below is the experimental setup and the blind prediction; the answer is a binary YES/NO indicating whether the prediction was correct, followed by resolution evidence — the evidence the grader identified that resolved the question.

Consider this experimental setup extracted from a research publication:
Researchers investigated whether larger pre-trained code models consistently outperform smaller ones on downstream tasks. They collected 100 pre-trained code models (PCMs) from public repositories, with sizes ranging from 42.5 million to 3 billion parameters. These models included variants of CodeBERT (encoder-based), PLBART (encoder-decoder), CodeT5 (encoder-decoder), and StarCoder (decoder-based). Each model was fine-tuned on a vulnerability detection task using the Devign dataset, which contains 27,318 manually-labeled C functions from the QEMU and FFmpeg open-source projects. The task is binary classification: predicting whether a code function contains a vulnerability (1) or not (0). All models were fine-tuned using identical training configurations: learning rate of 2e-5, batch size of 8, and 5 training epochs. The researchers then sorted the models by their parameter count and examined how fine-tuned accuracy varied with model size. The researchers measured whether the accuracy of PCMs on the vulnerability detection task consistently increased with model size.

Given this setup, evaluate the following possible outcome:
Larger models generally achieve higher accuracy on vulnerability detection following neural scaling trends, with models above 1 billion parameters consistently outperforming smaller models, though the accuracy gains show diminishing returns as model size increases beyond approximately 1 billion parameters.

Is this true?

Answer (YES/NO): NO